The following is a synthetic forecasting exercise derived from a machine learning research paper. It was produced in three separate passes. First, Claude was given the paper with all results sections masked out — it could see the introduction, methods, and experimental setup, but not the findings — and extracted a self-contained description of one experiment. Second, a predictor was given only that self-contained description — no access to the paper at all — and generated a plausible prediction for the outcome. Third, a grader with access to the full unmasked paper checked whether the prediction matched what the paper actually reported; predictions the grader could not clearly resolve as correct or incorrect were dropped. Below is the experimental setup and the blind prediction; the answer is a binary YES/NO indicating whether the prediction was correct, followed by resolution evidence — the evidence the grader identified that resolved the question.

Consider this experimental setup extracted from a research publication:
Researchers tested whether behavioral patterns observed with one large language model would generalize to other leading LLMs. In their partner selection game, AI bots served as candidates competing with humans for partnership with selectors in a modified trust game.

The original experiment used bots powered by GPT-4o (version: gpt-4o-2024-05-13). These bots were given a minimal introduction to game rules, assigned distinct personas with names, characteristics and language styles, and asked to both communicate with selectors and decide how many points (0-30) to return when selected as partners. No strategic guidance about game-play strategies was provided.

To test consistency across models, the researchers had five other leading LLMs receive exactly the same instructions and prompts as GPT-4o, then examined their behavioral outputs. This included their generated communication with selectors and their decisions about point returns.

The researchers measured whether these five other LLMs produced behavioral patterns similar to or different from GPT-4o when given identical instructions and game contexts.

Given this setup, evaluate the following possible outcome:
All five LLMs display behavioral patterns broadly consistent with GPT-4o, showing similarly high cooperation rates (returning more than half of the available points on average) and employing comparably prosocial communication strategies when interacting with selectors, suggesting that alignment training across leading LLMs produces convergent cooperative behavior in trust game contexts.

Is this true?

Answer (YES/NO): YES